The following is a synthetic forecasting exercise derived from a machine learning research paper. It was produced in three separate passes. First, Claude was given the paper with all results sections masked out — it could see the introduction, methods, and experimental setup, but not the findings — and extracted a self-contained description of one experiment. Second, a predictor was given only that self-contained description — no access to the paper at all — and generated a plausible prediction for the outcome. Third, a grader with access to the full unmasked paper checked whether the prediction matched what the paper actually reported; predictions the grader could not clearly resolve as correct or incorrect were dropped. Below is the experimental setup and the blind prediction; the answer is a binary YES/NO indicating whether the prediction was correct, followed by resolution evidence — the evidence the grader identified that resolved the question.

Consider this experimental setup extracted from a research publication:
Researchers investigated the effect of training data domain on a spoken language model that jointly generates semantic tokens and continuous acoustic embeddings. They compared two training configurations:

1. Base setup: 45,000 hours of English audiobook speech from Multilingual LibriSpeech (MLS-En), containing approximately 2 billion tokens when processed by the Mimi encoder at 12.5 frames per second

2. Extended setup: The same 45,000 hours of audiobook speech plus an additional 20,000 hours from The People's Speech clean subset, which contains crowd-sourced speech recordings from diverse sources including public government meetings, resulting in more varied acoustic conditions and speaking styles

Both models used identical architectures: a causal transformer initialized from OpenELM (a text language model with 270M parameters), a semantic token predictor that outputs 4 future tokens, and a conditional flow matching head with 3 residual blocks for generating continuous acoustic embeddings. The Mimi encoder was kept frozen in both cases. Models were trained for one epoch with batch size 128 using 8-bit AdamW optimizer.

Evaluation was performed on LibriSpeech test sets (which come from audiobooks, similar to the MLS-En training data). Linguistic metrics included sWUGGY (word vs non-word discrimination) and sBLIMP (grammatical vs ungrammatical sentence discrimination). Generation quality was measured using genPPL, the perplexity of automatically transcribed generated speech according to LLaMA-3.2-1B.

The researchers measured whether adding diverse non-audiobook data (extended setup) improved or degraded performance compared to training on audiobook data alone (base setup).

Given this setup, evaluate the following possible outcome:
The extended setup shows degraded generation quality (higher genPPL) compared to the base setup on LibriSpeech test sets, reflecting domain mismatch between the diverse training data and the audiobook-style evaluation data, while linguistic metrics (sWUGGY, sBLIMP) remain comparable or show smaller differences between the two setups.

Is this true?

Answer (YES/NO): NO